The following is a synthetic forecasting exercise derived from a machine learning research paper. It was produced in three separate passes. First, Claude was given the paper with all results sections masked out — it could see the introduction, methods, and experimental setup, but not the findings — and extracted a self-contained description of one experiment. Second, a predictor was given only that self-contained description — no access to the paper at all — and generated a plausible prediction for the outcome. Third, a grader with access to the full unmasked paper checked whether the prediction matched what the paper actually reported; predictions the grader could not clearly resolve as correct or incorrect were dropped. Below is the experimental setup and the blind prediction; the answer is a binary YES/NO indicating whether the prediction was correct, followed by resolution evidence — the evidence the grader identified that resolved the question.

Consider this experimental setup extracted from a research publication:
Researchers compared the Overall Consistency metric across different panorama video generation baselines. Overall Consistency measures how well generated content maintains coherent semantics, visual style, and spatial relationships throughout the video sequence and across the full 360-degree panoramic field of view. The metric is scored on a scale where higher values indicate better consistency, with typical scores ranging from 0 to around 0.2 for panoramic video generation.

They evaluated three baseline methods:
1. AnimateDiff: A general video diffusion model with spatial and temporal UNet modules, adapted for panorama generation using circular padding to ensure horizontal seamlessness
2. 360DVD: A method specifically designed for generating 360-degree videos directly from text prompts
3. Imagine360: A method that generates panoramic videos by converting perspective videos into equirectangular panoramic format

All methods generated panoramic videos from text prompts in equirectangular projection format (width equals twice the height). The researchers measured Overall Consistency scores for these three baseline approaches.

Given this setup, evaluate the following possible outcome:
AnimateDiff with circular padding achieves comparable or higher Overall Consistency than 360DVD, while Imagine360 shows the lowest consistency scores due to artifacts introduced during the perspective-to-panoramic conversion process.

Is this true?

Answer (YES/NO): NO